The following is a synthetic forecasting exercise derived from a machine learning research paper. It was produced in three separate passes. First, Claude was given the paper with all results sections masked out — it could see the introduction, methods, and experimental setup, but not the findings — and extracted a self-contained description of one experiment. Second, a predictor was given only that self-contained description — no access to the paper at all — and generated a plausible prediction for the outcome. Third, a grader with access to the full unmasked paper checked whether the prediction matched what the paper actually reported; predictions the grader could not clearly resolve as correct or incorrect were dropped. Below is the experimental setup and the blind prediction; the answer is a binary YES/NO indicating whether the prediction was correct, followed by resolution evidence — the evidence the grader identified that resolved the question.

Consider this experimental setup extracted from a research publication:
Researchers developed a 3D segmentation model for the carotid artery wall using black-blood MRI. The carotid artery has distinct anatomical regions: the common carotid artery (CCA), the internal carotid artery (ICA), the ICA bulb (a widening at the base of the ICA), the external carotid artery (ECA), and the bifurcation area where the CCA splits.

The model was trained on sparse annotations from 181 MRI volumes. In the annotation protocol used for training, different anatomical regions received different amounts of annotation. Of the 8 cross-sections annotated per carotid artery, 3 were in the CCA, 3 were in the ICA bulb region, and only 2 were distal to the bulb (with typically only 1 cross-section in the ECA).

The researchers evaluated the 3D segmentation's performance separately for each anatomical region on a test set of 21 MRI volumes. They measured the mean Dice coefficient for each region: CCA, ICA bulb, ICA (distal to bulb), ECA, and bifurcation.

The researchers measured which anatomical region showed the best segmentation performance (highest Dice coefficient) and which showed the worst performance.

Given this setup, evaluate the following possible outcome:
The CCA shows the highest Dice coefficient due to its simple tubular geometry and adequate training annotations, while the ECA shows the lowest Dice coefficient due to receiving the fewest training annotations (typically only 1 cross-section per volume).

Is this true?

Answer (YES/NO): NO